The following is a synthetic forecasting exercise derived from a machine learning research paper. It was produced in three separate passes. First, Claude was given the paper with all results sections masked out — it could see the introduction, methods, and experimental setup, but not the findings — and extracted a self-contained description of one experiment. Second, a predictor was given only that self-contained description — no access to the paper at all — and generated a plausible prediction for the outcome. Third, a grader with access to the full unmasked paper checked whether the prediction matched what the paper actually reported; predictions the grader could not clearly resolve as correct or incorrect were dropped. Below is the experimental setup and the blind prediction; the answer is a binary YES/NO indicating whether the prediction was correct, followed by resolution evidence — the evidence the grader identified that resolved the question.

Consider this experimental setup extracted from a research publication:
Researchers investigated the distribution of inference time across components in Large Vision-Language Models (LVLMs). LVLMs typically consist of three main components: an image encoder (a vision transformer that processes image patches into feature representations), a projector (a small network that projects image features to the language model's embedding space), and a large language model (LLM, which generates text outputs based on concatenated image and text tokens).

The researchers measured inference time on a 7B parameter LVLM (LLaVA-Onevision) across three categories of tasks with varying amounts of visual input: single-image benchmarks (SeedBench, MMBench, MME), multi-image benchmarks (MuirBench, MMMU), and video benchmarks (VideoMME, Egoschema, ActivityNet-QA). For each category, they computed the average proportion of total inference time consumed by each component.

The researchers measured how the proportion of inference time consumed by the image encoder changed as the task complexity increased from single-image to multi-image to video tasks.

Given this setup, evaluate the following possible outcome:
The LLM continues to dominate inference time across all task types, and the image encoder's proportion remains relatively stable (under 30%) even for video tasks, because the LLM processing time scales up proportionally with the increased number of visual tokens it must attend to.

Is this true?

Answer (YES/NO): NO